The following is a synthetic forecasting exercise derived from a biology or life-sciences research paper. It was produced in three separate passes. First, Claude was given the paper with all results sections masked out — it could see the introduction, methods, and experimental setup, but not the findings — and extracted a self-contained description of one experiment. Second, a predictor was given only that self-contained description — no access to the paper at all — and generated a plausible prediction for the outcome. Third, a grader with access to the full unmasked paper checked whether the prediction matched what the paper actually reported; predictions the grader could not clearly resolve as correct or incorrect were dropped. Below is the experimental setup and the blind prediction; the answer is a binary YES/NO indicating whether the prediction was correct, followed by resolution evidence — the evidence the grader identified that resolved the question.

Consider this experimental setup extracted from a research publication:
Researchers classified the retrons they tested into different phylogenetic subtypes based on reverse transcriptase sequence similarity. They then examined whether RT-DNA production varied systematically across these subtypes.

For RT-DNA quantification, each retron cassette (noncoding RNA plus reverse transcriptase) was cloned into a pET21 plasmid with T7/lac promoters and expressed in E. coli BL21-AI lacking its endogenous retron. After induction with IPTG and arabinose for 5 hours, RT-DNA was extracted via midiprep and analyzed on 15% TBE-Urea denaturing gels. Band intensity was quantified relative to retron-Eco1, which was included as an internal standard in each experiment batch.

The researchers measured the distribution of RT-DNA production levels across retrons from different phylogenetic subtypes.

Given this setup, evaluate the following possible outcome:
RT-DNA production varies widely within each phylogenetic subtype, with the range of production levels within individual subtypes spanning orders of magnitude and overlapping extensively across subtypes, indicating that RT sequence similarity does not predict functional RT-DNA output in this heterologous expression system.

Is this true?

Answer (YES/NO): NO